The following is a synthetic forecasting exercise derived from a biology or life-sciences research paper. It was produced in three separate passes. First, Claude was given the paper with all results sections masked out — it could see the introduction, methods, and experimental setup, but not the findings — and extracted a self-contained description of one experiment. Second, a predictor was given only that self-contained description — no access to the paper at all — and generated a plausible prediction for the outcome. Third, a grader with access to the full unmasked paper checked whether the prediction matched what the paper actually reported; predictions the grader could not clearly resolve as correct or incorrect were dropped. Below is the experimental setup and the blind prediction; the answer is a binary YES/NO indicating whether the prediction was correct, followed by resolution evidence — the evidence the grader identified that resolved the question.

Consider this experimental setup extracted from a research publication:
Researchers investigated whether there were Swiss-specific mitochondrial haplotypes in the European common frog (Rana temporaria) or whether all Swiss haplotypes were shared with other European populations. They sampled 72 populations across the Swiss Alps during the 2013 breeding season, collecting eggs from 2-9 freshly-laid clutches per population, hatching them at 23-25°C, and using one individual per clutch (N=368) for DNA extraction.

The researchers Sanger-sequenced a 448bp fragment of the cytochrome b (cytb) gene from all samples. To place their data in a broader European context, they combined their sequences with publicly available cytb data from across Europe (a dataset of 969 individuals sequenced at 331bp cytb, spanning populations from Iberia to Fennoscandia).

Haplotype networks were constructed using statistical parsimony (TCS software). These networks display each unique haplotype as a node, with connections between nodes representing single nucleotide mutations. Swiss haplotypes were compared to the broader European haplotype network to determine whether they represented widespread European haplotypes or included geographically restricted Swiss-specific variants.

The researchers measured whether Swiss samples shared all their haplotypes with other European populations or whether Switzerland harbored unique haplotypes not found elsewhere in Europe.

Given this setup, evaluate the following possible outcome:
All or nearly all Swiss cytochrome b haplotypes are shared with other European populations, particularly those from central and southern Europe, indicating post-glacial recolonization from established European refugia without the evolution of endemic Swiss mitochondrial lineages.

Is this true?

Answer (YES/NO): NO